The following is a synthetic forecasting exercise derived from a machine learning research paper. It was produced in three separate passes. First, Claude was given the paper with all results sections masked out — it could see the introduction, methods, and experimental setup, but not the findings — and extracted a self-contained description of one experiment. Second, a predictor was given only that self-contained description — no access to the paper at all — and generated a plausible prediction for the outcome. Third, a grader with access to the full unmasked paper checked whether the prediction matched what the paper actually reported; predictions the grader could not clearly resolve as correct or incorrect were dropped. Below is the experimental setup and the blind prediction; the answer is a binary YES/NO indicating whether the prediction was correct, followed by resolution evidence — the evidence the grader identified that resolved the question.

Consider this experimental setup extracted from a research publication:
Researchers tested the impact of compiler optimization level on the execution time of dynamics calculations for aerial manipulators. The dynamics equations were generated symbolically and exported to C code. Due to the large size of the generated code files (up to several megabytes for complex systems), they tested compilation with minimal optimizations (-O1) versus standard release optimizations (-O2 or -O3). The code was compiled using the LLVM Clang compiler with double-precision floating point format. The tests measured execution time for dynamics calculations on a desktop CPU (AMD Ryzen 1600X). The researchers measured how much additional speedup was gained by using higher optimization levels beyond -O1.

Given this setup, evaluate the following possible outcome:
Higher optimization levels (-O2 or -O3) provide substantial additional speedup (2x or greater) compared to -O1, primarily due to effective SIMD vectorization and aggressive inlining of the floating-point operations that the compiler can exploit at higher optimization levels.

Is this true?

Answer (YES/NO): NO